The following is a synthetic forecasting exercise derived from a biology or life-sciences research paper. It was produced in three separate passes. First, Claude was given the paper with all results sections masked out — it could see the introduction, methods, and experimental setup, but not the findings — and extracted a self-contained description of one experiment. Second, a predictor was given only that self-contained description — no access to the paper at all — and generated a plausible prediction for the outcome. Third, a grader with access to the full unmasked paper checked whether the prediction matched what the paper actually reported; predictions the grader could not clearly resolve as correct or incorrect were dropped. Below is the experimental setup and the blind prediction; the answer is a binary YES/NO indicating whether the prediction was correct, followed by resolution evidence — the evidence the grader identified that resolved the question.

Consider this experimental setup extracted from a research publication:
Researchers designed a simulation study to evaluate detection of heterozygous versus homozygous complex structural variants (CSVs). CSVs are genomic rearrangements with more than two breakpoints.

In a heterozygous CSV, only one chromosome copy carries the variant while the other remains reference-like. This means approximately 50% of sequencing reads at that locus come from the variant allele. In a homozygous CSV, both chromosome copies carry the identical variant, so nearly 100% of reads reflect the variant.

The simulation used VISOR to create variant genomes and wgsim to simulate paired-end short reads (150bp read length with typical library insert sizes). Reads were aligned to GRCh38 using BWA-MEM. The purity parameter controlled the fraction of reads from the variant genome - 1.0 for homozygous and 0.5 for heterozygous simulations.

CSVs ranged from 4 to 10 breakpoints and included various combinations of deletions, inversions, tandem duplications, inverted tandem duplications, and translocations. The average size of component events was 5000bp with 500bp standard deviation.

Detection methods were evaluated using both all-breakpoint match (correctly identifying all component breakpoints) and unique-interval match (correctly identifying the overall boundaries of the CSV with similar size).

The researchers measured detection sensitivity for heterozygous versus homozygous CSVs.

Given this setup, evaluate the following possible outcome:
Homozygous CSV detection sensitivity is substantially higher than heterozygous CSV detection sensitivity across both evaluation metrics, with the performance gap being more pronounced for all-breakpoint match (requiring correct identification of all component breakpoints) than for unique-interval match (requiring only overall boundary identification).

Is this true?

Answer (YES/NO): NO